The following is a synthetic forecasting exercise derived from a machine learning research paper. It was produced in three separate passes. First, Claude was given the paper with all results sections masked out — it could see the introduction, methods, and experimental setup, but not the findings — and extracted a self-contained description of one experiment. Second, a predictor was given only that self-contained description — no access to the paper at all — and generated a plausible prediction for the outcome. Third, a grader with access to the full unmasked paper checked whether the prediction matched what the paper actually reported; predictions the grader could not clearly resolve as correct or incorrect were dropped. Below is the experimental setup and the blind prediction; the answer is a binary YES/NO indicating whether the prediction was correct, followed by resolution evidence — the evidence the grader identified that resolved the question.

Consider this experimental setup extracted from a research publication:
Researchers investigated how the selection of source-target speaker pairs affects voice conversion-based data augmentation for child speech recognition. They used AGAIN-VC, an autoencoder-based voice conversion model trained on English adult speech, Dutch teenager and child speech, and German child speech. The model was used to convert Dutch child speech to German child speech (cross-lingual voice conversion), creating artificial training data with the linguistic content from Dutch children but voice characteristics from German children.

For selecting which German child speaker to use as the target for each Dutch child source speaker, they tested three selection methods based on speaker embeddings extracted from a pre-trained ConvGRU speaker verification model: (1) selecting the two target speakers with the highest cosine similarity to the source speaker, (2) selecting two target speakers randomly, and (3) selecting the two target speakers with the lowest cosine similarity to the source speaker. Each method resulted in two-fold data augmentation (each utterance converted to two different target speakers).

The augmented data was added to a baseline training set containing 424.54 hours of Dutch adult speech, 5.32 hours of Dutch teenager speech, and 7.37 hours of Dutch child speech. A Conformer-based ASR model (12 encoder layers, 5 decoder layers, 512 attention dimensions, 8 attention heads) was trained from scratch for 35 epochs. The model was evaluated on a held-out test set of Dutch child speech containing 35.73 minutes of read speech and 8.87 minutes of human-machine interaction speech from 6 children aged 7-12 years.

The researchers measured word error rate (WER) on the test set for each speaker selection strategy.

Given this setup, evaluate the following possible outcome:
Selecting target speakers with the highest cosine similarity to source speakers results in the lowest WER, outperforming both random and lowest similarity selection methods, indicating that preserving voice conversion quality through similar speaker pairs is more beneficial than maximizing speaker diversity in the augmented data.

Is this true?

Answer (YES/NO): NO